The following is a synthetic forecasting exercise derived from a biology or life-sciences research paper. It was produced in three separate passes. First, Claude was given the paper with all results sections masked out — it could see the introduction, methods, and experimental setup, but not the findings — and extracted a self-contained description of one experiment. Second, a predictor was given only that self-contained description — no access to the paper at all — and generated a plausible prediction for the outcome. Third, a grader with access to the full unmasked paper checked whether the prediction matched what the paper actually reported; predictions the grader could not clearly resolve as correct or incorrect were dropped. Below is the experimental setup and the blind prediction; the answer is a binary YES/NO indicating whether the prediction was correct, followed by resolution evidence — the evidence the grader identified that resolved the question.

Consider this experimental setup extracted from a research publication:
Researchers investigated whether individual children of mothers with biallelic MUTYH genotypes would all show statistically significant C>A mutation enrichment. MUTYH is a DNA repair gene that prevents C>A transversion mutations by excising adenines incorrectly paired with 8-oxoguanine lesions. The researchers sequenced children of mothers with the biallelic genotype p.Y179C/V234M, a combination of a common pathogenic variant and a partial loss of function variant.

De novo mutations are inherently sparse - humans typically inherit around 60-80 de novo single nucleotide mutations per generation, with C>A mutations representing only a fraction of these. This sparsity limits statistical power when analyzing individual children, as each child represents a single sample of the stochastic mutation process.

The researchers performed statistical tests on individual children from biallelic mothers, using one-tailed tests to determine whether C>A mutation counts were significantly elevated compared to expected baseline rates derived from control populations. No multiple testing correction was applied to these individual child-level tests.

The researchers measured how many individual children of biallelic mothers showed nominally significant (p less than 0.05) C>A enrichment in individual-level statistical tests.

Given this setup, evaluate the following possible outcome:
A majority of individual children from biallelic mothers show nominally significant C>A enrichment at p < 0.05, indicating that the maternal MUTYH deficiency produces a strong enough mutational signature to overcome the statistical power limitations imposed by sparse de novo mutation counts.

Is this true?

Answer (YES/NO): NO